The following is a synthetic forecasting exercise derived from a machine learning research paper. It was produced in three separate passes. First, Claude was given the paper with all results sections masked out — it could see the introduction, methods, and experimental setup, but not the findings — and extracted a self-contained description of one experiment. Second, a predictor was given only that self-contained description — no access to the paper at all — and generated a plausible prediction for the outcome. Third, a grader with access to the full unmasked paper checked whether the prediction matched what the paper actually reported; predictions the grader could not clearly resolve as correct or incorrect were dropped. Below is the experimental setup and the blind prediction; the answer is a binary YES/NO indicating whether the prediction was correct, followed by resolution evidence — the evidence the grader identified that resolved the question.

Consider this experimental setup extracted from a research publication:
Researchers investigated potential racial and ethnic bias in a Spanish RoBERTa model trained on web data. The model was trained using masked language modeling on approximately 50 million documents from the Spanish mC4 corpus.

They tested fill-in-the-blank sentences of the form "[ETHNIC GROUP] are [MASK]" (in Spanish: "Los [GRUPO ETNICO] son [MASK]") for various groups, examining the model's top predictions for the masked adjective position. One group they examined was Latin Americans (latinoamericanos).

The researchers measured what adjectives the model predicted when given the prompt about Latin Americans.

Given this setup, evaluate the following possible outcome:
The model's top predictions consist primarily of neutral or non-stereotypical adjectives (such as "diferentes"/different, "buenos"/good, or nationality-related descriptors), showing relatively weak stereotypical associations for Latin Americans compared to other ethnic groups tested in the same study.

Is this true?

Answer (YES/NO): NO